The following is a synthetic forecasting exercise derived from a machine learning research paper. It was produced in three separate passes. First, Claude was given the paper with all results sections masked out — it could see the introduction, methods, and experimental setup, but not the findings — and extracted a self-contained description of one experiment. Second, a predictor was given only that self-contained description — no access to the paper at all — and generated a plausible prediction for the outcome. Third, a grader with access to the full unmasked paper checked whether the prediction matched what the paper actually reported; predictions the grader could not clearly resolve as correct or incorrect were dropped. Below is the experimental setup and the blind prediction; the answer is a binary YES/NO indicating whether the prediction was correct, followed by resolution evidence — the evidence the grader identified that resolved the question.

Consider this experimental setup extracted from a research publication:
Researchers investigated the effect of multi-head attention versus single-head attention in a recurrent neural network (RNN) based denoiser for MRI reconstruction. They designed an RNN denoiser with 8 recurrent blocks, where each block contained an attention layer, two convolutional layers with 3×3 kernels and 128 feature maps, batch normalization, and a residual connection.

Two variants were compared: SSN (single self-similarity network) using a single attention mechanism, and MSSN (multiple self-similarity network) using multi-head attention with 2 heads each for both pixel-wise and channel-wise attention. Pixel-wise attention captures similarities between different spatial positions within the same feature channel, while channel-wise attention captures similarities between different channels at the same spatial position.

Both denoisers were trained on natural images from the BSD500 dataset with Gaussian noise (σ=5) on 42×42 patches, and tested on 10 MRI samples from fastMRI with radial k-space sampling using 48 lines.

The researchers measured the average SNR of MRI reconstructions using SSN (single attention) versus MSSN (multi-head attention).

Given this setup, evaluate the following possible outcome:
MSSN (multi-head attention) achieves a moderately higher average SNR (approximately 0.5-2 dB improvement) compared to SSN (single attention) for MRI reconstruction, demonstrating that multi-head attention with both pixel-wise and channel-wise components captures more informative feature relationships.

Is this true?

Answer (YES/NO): NO